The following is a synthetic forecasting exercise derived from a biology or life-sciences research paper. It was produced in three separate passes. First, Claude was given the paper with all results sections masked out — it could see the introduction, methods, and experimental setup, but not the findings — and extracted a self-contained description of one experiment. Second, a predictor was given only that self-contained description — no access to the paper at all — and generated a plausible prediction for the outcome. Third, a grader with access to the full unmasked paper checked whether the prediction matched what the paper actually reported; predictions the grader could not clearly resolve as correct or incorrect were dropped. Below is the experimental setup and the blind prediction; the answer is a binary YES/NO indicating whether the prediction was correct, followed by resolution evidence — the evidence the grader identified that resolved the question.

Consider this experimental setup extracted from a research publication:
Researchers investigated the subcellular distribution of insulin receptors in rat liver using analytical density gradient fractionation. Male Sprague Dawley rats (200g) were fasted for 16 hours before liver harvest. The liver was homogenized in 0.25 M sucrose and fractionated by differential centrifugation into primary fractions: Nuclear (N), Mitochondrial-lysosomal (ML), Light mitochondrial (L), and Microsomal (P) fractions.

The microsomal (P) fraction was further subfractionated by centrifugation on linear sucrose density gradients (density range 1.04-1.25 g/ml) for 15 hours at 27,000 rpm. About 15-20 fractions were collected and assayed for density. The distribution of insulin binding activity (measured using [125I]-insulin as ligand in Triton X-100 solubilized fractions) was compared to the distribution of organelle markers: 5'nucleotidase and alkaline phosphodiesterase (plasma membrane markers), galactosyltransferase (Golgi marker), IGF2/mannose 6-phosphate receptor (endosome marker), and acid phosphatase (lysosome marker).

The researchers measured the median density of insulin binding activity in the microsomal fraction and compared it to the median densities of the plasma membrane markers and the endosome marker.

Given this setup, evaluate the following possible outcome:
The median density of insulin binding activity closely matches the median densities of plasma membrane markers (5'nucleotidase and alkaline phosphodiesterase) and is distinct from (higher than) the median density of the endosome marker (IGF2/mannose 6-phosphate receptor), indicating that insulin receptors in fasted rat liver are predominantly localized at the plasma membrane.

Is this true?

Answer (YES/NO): YES